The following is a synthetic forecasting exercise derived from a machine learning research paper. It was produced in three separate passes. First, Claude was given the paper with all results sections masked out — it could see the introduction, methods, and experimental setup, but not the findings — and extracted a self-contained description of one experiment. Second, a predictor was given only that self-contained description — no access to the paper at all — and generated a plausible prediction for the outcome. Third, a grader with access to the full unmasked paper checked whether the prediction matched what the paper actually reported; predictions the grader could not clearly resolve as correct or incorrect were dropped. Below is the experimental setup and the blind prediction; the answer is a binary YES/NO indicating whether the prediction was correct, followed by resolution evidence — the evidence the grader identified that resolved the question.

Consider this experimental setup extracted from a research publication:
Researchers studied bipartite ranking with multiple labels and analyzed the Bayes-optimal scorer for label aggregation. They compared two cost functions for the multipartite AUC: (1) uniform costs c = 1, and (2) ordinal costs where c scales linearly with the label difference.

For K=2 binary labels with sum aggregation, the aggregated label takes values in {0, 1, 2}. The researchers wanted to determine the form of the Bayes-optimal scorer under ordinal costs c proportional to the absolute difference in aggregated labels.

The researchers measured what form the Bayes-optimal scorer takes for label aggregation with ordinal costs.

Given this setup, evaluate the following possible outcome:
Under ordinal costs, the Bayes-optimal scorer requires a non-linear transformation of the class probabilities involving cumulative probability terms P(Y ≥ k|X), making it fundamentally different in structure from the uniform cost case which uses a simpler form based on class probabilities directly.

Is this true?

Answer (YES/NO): NO